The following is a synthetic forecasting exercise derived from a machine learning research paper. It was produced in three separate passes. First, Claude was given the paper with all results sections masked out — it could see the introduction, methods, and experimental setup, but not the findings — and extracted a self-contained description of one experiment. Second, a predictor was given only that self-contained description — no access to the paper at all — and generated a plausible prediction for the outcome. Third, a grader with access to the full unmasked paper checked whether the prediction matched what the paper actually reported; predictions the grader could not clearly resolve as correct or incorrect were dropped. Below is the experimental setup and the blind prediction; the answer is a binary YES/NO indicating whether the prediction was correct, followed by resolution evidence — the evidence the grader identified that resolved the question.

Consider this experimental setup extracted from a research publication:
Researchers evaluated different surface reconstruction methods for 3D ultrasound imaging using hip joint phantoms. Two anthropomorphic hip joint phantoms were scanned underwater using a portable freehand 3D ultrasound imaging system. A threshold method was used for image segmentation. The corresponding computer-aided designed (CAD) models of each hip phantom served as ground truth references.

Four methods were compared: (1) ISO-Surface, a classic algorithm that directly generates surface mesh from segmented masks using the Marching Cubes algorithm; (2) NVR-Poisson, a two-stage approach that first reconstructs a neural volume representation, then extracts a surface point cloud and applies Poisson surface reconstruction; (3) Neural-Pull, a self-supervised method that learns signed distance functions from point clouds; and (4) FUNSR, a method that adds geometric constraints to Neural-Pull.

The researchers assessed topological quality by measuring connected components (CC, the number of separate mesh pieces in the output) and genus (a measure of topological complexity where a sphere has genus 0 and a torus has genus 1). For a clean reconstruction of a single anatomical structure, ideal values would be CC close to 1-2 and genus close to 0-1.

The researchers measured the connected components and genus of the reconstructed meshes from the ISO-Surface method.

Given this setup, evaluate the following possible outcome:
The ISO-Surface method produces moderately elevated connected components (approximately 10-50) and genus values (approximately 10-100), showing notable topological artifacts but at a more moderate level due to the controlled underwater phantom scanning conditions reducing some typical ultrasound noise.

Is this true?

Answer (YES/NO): NO